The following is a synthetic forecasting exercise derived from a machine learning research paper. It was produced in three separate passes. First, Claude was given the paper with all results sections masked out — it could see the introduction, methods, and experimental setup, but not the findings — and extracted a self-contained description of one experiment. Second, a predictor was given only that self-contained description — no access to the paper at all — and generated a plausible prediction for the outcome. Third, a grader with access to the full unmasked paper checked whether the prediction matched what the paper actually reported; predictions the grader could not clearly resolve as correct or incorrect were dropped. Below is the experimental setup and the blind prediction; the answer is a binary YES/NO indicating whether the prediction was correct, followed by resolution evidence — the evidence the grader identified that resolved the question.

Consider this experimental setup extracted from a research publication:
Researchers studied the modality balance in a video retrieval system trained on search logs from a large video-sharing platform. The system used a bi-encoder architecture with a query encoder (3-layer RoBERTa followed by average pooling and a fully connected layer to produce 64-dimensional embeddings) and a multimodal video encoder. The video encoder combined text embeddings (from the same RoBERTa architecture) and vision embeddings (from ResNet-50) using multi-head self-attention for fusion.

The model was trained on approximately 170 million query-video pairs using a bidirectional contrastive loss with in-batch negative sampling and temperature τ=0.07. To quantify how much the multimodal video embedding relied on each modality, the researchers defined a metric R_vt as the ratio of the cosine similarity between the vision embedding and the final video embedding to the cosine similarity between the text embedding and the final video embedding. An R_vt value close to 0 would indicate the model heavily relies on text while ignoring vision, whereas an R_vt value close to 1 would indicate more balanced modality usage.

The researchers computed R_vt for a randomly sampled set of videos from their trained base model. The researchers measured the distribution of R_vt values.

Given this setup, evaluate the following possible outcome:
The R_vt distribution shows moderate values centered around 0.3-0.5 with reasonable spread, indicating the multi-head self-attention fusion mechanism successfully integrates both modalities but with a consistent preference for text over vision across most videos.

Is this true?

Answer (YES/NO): NO